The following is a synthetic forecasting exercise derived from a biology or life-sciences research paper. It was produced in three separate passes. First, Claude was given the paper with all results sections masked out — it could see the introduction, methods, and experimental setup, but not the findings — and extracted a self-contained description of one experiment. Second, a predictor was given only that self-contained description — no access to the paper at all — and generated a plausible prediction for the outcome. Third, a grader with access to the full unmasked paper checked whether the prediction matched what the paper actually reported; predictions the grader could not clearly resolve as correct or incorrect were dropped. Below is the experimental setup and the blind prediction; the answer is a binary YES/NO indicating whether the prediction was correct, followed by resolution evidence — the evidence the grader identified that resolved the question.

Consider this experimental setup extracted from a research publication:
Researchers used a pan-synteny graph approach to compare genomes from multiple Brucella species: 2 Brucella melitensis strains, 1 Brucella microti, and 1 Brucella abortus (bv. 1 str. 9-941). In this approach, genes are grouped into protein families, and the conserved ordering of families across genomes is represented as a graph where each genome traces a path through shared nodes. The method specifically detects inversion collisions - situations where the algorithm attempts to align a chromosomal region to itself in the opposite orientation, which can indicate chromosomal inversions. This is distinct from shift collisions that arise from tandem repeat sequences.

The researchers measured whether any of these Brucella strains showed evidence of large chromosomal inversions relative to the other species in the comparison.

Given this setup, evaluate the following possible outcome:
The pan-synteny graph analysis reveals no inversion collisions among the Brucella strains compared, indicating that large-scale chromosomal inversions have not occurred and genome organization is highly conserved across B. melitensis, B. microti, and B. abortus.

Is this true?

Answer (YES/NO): NO